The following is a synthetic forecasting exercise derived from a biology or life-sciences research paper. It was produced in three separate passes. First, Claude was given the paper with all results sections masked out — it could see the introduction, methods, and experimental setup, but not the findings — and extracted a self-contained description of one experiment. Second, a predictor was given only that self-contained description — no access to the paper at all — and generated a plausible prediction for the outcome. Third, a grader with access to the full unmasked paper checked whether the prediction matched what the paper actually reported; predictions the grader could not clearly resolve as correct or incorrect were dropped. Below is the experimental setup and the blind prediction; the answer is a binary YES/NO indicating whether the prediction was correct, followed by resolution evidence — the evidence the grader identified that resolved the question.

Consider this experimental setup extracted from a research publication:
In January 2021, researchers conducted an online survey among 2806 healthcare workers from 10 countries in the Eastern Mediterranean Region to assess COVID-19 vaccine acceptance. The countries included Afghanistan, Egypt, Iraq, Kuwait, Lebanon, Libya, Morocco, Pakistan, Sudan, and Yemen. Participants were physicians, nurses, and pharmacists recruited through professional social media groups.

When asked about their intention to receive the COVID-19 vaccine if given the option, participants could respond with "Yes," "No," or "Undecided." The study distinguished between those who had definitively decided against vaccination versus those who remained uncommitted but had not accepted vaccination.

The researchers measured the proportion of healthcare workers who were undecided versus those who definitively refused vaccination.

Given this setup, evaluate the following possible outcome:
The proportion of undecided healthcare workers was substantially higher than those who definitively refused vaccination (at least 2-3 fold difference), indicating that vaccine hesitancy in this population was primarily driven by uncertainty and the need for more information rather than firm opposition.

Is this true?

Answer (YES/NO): NO